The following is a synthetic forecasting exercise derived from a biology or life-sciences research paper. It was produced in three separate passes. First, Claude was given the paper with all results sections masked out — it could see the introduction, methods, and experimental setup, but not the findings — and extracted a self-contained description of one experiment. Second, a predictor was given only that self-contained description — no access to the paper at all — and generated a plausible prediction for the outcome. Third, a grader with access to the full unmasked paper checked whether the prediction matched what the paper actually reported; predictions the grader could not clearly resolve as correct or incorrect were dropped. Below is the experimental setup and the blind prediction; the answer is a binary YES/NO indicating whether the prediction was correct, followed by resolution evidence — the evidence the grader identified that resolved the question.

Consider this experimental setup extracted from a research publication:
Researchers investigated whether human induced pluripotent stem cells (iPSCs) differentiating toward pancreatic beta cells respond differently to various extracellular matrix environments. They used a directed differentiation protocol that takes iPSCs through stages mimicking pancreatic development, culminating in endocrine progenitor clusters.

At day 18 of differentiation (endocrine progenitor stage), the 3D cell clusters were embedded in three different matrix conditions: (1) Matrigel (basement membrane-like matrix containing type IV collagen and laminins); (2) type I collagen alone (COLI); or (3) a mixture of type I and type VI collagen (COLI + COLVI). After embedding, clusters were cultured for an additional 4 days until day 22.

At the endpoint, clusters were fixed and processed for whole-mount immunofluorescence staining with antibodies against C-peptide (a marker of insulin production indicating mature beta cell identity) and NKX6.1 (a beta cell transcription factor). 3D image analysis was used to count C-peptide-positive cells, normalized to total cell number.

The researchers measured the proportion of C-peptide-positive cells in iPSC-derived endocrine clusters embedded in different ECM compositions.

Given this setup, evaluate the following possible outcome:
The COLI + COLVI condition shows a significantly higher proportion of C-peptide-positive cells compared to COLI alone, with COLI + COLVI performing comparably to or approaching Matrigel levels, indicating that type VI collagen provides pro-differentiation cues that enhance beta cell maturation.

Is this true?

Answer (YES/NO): NO